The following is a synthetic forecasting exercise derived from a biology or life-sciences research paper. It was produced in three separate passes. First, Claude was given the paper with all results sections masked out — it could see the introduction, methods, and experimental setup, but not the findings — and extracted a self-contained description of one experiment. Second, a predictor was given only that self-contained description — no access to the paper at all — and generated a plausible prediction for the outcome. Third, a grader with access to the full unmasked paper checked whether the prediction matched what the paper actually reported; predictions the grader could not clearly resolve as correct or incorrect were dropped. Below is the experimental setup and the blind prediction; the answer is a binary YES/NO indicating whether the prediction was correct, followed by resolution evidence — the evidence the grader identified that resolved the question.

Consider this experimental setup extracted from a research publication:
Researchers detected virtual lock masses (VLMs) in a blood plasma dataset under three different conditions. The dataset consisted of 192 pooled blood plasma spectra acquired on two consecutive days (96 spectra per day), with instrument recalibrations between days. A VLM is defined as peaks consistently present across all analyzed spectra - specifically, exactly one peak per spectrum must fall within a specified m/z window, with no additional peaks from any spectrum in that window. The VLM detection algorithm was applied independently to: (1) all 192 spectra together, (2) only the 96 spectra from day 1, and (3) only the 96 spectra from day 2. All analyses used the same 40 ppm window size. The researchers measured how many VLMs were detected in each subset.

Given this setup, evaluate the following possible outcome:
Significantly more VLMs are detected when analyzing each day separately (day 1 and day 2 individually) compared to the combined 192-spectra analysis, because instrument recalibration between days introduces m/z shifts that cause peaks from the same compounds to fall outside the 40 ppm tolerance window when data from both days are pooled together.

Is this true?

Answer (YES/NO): YES